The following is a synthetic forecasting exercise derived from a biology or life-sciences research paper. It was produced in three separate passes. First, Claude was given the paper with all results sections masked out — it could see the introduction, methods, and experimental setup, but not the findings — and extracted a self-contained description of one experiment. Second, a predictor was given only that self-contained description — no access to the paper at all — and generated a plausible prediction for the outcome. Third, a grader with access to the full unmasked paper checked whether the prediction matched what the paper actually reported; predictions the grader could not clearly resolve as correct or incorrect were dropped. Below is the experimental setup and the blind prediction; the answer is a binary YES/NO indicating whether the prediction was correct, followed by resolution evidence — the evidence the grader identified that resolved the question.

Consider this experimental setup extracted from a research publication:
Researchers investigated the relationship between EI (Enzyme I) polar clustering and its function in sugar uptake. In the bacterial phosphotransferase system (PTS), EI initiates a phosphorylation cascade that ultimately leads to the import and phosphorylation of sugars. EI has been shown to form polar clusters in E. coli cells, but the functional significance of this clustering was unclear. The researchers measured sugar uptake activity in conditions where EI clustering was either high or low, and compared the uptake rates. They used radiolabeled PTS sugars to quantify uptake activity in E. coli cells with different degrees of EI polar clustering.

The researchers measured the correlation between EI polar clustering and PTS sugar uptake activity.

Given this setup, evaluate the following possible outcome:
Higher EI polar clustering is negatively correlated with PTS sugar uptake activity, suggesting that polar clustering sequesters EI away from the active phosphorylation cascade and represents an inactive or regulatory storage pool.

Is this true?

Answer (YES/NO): YES